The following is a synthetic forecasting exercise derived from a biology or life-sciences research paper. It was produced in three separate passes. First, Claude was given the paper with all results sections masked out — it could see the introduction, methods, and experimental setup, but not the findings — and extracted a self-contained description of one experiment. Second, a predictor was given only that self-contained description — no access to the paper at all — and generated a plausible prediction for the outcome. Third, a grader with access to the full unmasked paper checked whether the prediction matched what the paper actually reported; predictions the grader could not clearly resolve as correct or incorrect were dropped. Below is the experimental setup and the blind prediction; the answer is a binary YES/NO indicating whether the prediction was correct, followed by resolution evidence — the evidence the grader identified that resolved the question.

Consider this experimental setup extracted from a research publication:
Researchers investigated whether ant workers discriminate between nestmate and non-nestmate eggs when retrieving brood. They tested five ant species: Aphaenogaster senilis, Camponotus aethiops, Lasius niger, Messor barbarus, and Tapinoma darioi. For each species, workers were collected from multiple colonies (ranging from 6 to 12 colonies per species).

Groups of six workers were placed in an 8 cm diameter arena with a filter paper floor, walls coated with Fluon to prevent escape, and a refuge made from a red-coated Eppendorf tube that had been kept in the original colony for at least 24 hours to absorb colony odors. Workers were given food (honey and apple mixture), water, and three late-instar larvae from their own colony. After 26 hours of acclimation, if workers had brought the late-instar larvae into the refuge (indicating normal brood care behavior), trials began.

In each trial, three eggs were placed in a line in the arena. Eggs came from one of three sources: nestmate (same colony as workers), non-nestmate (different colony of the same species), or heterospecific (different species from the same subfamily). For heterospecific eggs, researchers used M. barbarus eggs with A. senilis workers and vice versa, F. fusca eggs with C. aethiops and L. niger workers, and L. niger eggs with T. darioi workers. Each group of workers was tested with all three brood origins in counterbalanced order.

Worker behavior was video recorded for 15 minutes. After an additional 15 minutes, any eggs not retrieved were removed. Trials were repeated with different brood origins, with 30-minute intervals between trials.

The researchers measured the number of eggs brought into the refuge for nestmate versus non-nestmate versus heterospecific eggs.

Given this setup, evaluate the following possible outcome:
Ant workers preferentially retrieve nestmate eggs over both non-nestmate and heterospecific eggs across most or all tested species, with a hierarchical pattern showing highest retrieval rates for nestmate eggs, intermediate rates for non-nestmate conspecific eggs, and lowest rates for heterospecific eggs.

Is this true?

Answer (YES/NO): NO